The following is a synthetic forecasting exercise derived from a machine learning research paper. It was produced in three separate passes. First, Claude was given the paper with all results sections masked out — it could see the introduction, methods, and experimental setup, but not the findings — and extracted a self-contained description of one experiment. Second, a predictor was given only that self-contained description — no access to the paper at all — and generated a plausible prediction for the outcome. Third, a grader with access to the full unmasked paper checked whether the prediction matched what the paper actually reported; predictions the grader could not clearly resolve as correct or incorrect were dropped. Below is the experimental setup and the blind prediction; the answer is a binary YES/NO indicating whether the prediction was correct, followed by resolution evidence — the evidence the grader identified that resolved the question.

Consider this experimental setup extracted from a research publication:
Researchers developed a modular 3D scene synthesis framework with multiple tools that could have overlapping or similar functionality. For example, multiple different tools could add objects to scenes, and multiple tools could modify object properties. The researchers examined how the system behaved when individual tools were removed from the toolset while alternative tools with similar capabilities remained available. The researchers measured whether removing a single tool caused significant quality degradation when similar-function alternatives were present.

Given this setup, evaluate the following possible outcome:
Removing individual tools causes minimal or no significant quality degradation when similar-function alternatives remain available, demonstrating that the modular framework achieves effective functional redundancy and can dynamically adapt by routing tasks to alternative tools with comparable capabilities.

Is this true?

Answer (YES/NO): YES